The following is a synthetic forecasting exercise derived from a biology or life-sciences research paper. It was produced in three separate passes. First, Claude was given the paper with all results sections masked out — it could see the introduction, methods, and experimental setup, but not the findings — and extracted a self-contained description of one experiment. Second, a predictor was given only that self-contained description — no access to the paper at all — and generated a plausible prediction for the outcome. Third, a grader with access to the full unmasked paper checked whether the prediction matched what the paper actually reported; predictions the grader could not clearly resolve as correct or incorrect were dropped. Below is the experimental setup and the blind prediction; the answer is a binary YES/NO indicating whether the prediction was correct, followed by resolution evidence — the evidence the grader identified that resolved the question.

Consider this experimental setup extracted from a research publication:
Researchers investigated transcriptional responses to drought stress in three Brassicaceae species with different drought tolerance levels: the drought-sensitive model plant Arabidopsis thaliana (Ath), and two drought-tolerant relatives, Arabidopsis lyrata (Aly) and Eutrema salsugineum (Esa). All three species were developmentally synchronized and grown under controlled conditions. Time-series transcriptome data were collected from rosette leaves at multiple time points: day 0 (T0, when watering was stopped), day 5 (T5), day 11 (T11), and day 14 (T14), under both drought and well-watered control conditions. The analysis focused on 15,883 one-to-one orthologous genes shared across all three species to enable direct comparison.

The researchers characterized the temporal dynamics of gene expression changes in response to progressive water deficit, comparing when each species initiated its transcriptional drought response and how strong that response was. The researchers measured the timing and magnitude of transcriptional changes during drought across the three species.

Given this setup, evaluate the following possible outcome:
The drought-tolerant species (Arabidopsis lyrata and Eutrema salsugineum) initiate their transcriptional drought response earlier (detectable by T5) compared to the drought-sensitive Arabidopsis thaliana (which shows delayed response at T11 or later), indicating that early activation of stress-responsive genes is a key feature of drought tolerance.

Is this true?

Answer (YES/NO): YES